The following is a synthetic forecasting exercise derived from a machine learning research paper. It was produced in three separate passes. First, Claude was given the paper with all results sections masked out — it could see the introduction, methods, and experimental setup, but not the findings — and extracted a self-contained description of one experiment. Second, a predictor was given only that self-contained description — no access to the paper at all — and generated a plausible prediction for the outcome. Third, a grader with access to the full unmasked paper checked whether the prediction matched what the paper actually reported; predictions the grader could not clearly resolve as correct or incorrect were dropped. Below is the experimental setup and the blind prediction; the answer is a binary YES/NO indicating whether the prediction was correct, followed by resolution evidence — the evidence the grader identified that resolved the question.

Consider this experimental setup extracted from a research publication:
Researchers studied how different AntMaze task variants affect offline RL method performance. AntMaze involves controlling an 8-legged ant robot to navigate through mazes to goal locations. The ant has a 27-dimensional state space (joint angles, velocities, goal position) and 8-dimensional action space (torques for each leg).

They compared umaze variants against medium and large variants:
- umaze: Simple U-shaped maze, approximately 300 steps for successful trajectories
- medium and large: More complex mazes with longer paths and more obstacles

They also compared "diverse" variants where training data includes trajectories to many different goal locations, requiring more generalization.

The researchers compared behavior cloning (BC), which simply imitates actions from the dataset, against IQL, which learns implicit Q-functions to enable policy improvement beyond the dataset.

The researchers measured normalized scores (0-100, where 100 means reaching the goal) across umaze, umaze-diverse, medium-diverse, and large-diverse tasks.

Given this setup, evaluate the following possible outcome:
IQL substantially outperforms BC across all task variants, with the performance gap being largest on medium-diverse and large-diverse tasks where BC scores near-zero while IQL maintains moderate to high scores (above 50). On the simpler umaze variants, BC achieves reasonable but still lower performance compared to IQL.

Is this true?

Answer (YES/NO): NO